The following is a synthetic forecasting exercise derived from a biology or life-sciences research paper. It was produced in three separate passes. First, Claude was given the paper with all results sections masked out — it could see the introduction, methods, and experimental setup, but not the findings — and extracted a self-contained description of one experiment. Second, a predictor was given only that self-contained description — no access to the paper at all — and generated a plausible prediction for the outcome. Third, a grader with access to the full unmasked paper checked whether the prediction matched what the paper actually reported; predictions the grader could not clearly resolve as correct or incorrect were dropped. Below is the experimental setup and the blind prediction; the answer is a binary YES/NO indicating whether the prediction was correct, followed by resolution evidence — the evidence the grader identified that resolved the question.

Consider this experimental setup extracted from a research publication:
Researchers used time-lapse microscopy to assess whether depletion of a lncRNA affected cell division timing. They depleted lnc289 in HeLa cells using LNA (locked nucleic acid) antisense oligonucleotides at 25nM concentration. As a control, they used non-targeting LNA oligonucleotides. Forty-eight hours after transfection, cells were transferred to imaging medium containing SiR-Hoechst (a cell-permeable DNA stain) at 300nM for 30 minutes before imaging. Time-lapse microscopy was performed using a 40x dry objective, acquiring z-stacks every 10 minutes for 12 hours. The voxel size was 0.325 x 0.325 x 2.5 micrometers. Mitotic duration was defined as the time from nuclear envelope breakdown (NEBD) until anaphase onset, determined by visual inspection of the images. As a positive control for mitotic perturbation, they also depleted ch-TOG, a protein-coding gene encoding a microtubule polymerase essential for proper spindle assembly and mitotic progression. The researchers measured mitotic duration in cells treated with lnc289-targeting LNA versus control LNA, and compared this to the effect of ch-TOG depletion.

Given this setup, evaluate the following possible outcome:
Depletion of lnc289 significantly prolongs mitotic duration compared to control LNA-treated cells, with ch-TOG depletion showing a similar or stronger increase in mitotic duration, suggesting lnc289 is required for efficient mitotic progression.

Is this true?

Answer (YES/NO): NO